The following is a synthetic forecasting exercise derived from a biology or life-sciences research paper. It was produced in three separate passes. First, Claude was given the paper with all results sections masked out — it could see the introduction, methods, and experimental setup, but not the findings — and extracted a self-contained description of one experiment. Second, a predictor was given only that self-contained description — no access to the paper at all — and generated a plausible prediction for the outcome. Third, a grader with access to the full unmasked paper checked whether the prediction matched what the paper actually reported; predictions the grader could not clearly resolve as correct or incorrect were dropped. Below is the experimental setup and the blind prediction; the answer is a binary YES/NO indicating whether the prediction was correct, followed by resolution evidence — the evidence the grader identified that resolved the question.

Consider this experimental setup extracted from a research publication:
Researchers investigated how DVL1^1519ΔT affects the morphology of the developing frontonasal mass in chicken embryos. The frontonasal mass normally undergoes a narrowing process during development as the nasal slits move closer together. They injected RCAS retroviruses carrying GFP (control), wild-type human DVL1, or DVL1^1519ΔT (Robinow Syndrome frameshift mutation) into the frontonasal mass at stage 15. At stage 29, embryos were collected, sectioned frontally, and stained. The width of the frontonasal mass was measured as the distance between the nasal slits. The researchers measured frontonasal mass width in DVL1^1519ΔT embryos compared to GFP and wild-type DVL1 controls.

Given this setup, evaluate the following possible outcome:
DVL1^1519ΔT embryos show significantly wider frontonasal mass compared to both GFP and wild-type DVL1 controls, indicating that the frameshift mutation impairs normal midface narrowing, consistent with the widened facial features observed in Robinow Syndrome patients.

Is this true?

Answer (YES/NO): YES